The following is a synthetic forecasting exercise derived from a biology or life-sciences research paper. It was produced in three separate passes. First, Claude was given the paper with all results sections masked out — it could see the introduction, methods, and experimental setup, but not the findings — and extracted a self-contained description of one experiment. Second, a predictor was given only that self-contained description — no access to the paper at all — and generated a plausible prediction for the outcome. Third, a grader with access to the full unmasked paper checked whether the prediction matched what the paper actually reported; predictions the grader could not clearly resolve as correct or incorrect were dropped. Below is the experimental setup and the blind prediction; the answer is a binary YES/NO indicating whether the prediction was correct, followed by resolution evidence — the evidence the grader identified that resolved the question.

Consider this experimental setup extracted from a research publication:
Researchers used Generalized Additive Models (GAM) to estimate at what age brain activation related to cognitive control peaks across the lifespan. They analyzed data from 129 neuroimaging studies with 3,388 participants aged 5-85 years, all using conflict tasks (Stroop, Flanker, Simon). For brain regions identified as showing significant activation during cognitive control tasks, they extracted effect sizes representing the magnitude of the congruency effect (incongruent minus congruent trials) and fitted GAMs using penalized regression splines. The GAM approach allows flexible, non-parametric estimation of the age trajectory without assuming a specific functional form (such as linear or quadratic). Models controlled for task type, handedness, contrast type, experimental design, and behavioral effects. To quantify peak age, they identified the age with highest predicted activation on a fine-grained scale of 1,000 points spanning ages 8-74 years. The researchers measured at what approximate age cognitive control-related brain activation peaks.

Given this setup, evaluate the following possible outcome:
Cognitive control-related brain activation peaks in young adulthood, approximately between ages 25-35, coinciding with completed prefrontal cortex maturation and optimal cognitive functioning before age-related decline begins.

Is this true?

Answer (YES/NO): NO